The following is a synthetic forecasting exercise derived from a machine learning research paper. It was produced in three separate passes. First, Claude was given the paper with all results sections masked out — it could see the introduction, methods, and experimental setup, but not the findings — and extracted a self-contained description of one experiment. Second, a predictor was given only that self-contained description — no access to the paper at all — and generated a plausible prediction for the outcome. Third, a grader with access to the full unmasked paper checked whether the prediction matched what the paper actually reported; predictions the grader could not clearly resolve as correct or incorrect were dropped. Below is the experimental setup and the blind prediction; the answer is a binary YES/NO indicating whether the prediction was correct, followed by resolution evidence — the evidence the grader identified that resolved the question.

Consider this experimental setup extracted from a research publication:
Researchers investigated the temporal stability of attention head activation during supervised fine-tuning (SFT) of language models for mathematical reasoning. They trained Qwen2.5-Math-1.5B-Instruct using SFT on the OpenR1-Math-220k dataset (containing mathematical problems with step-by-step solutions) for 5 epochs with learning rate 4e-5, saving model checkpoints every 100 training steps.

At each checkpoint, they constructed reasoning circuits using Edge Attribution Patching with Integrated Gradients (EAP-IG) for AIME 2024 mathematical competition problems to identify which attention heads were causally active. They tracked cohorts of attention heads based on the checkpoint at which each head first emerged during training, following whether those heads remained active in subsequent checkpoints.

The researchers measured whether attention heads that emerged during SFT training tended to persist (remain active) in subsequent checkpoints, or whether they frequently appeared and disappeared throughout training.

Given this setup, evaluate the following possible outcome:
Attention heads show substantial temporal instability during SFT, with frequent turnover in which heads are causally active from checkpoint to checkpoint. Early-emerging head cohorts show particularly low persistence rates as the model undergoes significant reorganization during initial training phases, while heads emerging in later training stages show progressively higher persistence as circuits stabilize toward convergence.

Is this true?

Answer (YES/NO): NO